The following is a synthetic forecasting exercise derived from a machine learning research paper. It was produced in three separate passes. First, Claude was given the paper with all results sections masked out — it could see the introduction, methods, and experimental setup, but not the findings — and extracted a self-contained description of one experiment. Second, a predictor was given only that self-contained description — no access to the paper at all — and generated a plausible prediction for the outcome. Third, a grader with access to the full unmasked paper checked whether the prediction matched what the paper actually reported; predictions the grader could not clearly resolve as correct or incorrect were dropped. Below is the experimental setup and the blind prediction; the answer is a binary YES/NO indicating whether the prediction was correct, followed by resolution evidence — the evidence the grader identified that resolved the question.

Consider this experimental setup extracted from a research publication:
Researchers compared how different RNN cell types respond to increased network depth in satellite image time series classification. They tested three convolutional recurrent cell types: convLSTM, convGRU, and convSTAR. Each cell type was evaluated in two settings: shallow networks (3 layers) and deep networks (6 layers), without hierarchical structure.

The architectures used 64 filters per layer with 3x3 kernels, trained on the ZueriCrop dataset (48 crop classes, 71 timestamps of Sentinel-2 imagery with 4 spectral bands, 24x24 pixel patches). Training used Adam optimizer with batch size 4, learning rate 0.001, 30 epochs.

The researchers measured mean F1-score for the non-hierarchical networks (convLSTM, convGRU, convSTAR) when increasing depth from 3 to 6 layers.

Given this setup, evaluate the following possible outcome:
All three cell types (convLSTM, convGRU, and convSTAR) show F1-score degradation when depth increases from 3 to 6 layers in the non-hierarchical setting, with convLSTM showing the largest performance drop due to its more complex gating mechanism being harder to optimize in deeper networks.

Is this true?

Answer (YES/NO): NO